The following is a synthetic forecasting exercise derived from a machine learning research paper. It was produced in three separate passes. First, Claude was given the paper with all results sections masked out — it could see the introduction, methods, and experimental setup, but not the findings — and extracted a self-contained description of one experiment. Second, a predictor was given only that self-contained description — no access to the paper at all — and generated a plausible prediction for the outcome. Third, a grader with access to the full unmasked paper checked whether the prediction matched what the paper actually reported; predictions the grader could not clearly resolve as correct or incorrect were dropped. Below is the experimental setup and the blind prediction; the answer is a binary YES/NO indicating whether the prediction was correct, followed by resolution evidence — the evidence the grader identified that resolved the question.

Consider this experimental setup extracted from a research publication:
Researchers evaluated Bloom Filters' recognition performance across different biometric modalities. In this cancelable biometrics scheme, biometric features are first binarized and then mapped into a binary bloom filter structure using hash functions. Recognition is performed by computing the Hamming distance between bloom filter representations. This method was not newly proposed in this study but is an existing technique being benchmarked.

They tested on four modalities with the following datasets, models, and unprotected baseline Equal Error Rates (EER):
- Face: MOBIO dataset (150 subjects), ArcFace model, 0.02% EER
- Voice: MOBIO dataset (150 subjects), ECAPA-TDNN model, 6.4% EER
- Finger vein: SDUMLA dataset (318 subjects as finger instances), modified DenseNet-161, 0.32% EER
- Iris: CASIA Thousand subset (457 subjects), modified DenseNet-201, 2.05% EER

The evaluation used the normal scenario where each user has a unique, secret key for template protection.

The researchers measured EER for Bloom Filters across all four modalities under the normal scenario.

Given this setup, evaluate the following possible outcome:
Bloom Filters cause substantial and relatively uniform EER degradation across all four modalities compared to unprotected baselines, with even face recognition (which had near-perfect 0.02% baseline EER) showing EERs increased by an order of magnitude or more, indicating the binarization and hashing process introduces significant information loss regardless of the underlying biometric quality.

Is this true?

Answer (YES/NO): NO